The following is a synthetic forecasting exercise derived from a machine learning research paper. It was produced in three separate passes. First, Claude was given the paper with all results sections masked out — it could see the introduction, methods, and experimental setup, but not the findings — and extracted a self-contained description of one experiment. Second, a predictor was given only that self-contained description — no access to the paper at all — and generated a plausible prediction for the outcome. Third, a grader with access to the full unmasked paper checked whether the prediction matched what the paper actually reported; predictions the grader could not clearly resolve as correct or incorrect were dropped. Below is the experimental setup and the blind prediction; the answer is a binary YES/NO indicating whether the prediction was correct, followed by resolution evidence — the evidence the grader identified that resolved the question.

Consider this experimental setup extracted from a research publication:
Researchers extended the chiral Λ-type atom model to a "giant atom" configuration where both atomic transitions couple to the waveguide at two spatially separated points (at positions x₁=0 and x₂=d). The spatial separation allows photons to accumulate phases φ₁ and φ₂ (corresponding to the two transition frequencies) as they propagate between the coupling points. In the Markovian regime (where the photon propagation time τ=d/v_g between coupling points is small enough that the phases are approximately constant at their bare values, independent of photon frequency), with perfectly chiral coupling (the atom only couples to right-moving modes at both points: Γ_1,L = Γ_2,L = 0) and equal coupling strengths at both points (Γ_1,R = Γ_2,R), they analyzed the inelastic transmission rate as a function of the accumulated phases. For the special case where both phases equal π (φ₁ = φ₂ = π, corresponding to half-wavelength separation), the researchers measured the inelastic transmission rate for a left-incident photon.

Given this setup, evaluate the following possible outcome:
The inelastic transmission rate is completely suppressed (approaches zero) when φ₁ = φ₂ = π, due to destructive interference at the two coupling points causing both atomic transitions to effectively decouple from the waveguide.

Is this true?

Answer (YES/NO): YES